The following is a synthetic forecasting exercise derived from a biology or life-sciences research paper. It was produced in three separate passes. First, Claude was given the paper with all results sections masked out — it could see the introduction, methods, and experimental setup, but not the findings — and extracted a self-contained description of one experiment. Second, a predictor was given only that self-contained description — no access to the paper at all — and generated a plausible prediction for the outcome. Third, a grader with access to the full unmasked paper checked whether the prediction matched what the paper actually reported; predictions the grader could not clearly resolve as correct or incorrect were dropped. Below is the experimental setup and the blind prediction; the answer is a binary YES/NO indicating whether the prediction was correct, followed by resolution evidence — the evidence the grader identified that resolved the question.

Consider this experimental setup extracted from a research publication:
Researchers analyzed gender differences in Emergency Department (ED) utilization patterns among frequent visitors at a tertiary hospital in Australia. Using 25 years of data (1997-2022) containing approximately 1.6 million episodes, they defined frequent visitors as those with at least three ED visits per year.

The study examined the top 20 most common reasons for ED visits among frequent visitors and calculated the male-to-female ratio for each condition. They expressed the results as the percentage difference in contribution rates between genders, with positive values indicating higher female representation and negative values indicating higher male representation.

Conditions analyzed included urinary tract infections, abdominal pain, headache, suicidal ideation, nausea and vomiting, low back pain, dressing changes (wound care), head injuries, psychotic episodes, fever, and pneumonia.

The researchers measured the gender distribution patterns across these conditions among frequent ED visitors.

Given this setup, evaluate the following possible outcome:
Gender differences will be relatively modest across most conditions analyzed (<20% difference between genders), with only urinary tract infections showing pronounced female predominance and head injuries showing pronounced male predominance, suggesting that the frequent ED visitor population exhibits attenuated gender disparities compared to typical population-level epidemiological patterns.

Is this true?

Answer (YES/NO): NO